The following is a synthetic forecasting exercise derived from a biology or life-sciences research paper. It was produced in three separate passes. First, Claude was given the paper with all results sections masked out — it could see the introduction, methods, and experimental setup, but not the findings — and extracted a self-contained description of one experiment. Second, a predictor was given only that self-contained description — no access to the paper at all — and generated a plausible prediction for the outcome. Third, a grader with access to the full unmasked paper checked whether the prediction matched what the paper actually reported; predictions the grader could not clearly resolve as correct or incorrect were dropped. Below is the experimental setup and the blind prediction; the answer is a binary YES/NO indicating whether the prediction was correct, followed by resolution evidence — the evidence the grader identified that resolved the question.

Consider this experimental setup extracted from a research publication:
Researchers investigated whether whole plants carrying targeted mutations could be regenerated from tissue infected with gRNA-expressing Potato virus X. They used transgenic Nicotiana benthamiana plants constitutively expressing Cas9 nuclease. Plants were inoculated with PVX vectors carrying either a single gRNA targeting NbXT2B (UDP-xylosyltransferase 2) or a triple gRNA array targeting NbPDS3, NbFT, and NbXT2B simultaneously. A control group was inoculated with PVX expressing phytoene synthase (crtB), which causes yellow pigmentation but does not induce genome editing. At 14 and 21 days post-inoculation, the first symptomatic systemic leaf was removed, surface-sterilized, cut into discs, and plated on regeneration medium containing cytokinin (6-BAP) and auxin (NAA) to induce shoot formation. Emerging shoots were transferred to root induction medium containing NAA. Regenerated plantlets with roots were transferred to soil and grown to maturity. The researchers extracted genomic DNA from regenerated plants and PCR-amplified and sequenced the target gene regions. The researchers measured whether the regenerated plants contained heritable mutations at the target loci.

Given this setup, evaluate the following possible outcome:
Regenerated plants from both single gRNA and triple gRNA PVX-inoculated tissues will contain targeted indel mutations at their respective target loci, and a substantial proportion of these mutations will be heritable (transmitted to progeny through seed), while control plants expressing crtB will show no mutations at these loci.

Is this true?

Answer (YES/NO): NO